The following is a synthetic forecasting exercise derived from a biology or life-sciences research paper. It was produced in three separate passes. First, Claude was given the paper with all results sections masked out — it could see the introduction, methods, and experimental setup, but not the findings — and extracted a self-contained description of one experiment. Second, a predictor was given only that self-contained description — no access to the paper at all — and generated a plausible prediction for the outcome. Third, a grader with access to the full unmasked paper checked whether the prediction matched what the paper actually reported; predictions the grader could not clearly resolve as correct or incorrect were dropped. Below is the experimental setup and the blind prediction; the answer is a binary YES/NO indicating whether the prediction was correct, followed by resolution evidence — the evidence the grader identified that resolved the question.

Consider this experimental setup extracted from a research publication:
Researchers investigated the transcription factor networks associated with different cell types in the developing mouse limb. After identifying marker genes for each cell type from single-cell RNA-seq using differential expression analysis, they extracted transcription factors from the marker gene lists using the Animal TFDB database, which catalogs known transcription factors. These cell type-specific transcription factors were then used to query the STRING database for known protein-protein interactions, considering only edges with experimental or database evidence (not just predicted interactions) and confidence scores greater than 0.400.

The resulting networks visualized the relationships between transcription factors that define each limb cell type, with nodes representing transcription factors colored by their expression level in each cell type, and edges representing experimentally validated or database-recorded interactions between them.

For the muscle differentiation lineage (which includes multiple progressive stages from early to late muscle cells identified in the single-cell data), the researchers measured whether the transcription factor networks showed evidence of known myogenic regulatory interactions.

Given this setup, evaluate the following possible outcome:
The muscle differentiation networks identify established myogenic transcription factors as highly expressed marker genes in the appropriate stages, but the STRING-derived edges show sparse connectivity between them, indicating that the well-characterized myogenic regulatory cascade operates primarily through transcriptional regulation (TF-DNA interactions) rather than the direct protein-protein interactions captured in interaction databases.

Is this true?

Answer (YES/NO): NO